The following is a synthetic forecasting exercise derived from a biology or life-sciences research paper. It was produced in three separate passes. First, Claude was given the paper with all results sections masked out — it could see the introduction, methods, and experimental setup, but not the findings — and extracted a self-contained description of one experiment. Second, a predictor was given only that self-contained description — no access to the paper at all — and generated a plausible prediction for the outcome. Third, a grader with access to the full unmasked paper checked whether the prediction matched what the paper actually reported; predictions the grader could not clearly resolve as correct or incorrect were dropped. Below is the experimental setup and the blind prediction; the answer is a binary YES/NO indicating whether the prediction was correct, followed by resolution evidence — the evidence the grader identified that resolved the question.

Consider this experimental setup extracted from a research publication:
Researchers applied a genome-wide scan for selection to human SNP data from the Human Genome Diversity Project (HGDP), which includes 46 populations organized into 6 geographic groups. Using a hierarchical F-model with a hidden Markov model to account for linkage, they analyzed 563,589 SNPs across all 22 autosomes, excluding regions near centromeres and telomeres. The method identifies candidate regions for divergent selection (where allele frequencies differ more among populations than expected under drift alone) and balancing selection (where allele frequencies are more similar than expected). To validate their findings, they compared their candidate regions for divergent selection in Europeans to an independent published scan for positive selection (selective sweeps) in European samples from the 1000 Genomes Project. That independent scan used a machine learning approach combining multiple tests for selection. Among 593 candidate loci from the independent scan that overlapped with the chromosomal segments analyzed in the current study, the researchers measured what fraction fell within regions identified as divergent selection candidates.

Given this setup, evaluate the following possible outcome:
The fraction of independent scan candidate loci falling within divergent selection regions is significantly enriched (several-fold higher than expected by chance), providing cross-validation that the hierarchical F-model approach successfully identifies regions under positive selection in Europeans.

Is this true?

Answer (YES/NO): YES